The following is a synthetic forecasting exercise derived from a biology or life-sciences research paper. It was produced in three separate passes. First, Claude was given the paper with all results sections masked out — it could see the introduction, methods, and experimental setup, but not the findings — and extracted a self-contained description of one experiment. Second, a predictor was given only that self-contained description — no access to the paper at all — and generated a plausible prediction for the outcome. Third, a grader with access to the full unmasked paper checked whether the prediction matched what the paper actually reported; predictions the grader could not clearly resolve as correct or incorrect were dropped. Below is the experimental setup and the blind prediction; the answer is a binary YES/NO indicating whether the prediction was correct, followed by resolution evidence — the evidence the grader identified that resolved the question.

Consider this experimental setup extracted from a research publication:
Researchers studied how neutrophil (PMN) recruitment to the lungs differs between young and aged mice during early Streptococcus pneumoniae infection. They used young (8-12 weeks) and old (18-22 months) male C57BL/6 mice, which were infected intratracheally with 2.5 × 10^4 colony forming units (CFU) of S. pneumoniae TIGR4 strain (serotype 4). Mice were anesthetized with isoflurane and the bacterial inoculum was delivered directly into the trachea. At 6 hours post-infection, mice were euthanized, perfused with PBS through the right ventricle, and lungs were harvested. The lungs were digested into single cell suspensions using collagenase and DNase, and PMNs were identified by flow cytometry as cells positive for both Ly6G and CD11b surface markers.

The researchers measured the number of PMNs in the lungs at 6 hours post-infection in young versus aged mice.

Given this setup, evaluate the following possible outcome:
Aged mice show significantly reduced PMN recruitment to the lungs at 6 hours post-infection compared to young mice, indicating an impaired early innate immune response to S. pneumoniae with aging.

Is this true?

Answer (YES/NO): YES